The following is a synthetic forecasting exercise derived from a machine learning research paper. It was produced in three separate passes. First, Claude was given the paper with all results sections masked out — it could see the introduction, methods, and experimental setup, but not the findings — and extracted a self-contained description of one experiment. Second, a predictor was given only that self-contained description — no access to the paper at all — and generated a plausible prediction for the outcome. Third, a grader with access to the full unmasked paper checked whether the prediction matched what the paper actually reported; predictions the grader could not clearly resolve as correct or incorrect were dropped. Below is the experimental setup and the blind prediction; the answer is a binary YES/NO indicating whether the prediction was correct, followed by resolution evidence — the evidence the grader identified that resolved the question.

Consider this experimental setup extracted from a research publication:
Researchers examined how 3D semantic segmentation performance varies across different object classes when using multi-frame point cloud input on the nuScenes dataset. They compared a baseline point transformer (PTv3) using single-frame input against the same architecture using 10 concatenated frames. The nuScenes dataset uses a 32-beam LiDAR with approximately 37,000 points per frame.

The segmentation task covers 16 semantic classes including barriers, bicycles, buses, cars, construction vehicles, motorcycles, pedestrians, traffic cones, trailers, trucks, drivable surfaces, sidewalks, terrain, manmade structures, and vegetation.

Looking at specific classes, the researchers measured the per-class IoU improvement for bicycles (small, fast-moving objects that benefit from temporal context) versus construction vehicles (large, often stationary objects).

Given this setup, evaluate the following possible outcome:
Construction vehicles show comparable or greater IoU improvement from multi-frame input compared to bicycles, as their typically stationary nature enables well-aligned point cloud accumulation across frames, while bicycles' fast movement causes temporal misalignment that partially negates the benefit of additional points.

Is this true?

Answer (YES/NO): NO